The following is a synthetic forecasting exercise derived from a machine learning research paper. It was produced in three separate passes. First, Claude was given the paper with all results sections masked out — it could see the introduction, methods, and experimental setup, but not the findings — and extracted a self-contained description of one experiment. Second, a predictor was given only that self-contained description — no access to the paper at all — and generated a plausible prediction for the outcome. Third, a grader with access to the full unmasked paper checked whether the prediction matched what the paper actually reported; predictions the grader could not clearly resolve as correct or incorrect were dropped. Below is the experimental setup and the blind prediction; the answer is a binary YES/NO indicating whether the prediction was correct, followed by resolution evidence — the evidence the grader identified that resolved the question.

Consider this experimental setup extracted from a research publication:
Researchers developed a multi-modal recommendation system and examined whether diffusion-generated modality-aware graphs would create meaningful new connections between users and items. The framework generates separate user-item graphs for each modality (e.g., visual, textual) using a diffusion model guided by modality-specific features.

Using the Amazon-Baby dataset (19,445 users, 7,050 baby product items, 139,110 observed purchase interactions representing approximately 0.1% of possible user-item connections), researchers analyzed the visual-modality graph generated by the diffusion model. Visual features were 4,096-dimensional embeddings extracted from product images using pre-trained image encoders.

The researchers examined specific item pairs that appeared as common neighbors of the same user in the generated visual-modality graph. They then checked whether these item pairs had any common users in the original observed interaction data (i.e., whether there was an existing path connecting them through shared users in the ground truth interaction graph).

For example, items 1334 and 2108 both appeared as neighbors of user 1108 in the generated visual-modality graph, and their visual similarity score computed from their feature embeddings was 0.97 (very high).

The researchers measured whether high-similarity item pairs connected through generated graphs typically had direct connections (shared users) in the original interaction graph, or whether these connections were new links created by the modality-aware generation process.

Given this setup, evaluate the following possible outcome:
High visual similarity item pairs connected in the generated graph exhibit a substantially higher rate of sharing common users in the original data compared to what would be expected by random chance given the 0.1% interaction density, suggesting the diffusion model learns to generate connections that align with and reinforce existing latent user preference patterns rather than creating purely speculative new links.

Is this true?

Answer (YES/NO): NO